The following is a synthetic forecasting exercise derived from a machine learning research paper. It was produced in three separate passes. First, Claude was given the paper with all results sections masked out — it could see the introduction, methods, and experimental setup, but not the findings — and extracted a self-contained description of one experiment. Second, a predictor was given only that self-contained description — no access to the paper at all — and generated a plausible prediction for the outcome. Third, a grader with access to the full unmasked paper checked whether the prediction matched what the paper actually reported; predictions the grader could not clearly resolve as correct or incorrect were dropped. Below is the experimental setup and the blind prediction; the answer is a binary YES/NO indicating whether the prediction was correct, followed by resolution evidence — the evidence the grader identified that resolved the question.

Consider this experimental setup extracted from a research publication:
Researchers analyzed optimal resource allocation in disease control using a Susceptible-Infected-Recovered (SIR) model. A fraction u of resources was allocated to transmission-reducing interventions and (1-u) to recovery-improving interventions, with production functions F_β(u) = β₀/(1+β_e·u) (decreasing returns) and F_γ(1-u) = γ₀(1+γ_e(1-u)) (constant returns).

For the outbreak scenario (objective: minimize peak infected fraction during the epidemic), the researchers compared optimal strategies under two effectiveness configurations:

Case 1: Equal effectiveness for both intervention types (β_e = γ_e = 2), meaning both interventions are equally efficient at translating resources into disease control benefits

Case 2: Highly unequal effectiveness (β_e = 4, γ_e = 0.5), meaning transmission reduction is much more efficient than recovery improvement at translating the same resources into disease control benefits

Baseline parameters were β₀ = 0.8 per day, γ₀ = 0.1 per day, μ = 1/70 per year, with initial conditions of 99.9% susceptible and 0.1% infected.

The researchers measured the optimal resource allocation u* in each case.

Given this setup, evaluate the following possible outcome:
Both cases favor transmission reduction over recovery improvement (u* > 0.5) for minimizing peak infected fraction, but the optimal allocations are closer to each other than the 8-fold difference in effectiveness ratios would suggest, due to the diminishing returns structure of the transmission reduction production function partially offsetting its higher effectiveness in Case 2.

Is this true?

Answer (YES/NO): NO